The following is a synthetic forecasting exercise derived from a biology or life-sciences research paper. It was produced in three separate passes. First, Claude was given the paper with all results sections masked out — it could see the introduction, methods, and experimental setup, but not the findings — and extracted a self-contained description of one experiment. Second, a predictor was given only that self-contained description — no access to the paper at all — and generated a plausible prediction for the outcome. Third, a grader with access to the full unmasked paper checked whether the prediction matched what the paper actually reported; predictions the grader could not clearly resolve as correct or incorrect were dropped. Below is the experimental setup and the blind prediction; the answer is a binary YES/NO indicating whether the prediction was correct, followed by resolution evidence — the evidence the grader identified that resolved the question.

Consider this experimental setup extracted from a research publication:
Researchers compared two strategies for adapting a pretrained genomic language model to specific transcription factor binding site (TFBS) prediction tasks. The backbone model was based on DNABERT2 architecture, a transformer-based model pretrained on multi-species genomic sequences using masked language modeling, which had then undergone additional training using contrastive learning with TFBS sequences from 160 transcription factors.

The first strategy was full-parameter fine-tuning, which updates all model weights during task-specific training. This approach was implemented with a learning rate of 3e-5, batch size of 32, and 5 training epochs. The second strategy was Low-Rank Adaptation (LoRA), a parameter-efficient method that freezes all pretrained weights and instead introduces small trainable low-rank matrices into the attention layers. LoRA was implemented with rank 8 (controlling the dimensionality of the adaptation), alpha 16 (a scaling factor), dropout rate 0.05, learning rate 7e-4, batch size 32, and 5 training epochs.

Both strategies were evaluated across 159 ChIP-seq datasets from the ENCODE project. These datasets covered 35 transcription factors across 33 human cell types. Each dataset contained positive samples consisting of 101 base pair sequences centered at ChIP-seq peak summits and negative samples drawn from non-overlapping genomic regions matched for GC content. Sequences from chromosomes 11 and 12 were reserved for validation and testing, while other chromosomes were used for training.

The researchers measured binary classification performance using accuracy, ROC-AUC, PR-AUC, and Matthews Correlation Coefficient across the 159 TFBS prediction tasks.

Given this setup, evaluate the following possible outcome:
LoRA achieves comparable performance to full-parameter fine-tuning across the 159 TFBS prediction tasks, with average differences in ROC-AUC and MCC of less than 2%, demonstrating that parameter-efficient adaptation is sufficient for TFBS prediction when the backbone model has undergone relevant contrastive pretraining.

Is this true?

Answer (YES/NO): YES